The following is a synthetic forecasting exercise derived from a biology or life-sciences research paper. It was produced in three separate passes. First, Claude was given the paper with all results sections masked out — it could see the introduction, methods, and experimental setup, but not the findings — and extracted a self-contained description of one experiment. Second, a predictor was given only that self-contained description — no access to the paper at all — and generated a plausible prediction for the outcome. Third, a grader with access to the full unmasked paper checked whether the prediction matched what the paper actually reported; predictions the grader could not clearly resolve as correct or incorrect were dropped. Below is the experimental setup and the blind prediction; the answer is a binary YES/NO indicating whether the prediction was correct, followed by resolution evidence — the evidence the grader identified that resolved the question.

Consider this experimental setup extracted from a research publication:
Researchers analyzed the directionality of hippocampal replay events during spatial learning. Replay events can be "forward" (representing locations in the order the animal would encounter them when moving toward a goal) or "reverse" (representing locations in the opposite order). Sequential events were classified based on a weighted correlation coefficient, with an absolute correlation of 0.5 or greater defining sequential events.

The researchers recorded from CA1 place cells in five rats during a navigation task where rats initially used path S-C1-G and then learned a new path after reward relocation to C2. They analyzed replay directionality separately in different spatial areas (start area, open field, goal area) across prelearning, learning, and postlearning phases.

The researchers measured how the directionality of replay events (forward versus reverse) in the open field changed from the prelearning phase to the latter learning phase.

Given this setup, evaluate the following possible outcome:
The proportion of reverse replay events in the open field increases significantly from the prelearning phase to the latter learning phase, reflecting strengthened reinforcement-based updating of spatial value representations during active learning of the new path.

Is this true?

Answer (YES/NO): YES